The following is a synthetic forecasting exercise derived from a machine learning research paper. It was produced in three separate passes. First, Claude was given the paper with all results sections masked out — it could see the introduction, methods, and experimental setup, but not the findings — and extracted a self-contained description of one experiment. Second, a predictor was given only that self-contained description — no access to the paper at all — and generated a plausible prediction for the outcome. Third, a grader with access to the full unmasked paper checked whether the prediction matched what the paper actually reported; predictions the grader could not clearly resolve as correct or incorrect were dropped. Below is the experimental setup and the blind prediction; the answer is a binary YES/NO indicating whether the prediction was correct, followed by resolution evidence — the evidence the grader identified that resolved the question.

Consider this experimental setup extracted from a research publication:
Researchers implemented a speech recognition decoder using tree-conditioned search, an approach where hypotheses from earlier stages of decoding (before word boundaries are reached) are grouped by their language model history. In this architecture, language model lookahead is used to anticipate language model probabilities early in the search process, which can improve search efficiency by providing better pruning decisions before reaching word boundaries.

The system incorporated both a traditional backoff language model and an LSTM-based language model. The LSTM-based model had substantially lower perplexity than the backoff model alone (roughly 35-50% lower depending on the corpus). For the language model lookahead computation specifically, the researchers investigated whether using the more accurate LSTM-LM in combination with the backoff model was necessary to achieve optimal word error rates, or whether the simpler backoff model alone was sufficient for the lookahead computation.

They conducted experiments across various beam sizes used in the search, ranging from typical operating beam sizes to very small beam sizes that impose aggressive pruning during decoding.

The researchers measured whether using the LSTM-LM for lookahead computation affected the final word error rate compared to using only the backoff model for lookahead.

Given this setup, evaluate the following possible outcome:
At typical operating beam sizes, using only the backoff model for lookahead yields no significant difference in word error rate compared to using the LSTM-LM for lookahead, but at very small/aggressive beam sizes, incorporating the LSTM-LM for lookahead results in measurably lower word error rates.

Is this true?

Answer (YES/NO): YES